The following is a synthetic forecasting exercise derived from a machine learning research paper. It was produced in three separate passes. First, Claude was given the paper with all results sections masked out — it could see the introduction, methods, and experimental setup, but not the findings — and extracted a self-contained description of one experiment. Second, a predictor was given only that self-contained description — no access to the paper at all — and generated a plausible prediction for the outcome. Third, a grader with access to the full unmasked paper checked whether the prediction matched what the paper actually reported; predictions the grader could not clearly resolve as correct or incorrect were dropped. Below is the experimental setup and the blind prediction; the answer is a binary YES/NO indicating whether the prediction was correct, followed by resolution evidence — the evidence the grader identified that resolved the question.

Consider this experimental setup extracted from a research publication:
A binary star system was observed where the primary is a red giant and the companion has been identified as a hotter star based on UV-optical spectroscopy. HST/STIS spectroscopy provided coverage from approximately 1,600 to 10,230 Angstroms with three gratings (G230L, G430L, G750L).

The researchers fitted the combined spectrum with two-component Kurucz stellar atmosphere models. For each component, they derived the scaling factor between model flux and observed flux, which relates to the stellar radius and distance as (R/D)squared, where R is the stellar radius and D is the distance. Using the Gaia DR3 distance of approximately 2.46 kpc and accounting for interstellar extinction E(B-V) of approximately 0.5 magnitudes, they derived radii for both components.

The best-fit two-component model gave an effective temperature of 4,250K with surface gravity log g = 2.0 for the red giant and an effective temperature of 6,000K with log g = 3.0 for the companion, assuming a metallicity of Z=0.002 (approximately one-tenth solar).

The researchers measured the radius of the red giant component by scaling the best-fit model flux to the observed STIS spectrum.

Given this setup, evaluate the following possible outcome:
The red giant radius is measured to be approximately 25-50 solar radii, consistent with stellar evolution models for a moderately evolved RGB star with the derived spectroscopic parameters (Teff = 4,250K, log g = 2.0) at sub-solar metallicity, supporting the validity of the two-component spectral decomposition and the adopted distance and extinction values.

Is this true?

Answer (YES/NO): YES